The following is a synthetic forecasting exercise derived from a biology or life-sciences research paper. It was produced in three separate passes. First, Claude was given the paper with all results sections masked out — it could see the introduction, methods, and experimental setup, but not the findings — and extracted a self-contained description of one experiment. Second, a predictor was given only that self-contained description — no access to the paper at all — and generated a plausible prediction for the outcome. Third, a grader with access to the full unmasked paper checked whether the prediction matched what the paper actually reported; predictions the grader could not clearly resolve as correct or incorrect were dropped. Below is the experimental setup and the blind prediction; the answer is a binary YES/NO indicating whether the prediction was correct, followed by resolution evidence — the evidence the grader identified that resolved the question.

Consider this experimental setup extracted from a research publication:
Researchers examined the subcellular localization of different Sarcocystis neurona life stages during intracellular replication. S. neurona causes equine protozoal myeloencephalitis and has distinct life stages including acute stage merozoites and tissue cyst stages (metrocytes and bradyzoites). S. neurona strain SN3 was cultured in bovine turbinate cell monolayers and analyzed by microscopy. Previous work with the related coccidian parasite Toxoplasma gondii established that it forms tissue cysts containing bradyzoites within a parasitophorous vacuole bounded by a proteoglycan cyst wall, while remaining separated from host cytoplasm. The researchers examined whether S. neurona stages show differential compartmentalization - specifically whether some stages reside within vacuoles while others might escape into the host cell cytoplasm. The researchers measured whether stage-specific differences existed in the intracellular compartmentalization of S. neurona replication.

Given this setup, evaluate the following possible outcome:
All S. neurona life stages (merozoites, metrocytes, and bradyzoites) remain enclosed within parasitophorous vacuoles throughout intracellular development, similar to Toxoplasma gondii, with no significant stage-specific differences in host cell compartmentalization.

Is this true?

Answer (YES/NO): NO